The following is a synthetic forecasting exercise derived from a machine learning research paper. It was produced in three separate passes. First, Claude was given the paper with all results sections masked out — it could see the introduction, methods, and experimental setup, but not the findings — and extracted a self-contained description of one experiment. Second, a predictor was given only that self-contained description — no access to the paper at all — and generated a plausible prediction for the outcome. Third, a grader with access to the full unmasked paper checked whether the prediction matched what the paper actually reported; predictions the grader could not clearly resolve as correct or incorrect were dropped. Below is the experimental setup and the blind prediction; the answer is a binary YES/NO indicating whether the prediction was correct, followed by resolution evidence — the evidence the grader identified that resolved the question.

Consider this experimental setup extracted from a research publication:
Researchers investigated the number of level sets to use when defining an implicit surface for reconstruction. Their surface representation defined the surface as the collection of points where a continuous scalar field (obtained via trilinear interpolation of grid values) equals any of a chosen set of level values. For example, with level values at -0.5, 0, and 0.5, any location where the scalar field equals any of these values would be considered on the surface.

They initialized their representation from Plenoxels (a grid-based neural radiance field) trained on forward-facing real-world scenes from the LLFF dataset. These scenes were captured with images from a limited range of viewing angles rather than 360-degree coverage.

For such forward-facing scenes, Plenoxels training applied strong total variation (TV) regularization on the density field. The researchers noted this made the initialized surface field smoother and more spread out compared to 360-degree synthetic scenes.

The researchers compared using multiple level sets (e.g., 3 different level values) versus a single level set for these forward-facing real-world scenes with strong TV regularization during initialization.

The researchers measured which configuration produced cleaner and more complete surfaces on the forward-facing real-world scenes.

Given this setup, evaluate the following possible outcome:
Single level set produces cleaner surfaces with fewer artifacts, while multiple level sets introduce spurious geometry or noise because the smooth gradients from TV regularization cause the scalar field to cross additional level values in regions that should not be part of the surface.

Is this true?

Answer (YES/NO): NO